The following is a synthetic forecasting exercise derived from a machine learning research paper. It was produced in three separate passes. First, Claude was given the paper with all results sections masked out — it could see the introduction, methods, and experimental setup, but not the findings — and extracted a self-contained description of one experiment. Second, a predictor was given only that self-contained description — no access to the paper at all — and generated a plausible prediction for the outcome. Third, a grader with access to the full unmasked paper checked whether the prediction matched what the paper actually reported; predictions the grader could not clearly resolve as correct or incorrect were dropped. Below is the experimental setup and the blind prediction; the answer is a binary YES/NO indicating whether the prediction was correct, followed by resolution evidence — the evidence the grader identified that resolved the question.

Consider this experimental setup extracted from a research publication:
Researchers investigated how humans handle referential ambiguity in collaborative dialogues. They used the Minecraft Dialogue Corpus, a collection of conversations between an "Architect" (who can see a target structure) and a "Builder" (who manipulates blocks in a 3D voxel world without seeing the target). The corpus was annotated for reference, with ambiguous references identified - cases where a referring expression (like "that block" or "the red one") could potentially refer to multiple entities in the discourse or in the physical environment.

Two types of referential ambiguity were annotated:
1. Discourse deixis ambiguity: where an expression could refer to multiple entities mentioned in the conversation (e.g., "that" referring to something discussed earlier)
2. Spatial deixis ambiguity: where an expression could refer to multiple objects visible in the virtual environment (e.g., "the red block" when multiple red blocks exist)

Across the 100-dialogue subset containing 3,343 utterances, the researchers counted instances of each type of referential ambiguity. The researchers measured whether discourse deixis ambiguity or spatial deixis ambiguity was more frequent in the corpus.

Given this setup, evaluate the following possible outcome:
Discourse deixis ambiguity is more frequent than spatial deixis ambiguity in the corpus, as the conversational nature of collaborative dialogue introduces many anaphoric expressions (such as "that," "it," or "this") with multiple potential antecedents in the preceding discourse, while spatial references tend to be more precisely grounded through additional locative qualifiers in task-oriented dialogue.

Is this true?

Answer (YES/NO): YES